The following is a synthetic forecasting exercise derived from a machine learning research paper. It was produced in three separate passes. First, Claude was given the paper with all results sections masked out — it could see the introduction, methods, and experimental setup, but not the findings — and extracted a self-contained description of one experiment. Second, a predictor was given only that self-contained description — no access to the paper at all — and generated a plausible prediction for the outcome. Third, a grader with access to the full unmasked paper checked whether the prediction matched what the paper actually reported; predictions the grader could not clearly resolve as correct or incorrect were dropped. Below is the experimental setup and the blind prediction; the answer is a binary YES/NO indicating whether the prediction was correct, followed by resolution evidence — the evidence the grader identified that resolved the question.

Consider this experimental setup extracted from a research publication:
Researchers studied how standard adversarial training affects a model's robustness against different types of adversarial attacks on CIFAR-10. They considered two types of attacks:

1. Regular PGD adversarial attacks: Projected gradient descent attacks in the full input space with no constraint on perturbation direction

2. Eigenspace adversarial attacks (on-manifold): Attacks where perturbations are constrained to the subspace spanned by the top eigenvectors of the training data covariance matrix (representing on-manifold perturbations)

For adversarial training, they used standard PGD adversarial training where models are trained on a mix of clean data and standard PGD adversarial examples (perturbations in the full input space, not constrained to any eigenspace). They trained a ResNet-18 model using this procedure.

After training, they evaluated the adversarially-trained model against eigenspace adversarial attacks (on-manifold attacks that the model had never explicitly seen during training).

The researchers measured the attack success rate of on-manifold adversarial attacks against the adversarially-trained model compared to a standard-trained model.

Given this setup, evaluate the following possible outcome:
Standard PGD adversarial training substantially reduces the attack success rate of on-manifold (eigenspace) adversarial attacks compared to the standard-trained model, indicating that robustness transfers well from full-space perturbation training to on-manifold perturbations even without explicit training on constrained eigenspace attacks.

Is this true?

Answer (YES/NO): NO